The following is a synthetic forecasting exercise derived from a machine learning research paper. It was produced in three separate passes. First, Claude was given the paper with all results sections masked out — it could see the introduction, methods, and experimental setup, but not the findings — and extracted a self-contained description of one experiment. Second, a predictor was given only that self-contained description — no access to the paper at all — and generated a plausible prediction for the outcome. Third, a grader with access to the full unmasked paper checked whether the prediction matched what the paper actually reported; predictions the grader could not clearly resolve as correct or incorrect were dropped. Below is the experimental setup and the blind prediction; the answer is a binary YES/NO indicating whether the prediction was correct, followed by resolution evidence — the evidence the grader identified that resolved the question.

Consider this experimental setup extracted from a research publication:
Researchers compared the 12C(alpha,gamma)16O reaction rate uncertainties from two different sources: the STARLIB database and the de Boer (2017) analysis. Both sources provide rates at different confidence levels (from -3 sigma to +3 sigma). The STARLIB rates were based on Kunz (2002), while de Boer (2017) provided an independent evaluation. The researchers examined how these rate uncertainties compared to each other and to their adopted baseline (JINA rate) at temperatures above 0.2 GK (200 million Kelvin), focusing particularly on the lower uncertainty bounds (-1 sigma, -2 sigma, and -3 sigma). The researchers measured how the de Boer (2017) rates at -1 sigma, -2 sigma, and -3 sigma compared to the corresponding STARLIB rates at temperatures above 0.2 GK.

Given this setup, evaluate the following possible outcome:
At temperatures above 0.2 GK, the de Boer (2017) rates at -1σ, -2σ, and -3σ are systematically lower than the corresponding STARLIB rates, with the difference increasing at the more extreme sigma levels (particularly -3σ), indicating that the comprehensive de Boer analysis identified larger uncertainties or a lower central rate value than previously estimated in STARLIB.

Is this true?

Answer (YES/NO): NO